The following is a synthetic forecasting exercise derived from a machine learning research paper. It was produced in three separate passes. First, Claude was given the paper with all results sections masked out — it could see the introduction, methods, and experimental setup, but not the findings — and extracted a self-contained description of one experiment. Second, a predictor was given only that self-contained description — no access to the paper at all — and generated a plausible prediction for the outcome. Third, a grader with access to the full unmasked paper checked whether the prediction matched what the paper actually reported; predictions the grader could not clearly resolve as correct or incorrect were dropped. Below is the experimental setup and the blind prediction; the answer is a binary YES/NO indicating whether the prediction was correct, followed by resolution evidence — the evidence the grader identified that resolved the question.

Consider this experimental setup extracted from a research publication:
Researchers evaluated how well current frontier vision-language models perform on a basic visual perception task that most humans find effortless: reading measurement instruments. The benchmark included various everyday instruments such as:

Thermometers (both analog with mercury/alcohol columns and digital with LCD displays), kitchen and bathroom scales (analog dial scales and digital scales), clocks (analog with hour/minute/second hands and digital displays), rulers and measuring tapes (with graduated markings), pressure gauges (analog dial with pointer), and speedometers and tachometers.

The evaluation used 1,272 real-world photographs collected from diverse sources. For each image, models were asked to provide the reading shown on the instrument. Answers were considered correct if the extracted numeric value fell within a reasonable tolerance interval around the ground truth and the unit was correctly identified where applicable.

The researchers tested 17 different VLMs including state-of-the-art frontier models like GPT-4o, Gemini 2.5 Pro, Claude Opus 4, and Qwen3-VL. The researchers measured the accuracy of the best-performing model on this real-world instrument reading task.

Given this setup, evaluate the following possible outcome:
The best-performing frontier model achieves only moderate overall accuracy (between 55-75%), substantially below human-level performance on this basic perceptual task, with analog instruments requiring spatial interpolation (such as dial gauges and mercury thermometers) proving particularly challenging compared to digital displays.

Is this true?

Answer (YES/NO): NO